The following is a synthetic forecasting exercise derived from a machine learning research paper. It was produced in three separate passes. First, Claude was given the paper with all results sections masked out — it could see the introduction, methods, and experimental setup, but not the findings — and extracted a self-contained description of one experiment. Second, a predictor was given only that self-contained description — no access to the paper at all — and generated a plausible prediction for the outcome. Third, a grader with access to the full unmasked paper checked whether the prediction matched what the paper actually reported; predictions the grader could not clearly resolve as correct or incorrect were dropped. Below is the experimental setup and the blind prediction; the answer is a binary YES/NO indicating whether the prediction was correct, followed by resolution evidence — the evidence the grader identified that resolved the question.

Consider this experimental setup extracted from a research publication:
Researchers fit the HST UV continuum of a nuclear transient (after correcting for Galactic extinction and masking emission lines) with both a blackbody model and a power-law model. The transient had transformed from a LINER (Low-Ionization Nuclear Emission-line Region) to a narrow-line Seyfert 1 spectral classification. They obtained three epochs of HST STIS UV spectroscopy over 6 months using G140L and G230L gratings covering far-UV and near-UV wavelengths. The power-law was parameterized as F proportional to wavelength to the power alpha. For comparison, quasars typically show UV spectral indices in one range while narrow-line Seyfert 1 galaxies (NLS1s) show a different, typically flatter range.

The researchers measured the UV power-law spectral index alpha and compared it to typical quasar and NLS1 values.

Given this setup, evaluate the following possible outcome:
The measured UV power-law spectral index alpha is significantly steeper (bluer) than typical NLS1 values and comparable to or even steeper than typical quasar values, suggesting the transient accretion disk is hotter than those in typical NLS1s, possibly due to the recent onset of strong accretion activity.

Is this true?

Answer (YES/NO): YES